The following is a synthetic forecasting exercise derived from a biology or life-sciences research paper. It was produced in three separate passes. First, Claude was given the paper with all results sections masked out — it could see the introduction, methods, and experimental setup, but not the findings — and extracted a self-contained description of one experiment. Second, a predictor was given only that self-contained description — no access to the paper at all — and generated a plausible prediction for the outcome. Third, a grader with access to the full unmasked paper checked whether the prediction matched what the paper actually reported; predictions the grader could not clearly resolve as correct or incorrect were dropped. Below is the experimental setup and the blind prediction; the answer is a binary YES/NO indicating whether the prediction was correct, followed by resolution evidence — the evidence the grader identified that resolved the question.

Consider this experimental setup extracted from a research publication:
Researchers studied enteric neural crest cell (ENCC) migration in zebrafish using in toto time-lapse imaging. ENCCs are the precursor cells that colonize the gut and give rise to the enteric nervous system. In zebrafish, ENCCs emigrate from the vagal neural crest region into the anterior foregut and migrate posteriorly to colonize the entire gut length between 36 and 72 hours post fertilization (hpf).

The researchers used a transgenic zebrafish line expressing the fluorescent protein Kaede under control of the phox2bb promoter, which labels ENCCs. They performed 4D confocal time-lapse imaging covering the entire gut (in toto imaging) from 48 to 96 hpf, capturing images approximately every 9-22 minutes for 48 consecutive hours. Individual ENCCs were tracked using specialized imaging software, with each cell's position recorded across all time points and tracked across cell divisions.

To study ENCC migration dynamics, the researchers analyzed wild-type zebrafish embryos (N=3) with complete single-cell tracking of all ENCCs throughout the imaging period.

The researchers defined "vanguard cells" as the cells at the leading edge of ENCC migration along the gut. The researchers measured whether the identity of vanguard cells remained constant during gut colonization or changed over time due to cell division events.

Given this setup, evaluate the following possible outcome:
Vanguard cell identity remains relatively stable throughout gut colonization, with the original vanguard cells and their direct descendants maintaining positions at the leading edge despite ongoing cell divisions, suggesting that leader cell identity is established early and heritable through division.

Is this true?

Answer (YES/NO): NO